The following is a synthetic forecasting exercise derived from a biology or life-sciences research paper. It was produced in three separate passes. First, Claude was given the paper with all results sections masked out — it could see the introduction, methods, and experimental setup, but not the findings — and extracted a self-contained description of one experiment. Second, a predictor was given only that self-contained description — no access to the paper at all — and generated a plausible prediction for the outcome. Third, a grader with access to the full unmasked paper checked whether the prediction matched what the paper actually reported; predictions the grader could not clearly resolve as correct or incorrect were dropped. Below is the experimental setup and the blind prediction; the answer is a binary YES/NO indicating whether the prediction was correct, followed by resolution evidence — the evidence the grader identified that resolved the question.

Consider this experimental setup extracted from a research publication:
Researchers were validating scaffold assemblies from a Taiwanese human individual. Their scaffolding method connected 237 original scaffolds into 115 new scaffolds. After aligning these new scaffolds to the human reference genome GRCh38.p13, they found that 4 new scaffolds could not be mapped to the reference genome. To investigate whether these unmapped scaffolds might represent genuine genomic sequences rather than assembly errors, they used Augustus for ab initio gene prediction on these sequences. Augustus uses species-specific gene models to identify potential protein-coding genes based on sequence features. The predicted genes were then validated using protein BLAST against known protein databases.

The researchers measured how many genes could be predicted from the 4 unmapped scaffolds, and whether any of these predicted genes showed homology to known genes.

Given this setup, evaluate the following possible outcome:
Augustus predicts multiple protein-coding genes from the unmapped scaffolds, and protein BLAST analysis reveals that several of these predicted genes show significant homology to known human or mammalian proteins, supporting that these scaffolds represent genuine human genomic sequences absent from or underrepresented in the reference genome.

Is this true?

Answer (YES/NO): NO